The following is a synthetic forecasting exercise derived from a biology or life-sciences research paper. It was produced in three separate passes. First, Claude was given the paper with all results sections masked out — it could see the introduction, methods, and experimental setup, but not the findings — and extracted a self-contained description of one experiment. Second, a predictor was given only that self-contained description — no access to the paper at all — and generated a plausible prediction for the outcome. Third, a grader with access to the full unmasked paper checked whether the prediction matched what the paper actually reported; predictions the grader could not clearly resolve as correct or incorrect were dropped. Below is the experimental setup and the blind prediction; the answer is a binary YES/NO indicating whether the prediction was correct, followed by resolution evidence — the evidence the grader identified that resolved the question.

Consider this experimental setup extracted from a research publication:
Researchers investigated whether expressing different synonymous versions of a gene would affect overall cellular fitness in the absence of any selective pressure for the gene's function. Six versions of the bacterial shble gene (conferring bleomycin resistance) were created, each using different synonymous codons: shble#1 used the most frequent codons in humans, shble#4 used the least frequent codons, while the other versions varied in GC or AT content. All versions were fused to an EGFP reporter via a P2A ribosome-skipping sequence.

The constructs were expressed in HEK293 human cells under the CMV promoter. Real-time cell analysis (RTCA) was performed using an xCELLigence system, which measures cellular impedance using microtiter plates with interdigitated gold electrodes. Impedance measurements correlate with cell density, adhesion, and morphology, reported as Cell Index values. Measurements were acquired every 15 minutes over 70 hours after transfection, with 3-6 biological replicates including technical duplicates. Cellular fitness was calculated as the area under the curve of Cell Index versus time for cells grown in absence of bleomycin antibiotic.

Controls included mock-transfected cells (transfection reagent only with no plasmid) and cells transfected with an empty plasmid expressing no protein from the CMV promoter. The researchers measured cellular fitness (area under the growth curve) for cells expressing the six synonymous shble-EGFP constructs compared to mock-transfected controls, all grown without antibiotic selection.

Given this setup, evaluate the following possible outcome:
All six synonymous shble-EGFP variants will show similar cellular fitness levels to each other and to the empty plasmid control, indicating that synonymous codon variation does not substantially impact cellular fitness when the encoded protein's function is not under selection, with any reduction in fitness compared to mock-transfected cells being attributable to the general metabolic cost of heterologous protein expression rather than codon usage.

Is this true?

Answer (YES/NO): NO